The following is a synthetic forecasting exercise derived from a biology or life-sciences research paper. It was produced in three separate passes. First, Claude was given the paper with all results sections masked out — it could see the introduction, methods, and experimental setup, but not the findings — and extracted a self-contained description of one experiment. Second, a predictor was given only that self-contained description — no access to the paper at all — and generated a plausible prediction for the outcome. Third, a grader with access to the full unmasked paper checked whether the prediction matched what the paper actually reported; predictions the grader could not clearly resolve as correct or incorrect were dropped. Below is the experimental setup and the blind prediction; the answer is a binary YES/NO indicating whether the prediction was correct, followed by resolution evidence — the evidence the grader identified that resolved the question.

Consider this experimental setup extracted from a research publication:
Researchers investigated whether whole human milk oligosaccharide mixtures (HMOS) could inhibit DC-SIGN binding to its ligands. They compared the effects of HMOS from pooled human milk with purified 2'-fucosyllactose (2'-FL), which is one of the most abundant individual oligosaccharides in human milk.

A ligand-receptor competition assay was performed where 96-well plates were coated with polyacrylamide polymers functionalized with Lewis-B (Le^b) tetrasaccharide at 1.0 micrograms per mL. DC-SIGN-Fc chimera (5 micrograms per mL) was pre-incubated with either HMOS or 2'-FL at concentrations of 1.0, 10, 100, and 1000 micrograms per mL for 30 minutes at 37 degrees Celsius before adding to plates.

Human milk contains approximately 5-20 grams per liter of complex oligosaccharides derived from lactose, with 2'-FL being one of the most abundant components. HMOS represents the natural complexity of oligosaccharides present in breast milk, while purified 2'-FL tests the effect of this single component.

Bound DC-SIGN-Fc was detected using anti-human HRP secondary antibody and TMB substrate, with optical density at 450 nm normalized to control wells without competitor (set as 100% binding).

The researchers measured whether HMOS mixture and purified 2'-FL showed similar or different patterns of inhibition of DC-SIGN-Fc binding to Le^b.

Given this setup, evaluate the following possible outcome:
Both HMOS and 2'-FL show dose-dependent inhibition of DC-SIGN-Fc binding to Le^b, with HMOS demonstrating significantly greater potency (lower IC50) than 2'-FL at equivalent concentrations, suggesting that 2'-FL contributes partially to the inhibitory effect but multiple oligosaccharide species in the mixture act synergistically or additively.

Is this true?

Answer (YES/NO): NO